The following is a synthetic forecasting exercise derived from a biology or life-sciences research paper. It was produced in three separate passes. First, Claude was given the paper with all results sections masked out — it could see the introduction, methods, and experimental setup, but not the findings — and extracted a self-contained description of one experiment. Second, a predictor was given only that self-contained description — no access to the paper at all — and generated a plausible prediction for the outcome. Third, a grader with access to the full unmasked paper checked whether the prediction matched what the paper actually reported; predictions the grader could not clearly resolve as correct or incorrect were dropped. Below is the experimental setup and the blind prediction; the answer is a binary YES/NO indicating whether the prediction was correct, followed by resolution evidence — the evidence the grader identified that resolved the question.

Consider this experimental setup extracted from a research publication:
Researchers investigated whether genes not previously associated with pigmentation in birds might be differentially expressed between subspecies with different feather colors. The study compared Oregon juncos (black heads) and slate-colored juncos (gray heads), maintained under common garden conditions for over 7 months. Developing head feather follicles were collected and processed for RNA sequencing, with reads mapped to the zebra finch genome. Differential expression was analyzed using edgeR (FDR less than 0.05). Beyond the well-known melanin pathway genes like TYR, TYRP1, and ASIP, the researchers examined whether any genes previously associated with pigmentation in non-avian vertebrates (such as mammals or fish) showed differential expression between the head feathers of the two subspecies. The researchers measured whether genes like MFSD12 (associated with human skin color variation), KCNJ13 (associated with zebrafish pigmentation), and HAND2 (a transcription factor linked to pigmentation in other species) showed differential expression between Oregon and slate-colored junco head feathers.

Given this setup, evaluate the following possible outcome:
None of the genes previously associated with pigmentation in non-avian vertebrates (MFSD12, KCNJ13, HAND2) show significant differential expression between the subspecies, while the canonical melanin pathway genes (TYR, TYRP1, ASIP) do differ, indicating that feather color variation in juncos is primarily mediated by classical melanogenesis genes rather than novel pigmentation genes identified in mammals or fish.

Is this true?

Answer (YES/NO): NO